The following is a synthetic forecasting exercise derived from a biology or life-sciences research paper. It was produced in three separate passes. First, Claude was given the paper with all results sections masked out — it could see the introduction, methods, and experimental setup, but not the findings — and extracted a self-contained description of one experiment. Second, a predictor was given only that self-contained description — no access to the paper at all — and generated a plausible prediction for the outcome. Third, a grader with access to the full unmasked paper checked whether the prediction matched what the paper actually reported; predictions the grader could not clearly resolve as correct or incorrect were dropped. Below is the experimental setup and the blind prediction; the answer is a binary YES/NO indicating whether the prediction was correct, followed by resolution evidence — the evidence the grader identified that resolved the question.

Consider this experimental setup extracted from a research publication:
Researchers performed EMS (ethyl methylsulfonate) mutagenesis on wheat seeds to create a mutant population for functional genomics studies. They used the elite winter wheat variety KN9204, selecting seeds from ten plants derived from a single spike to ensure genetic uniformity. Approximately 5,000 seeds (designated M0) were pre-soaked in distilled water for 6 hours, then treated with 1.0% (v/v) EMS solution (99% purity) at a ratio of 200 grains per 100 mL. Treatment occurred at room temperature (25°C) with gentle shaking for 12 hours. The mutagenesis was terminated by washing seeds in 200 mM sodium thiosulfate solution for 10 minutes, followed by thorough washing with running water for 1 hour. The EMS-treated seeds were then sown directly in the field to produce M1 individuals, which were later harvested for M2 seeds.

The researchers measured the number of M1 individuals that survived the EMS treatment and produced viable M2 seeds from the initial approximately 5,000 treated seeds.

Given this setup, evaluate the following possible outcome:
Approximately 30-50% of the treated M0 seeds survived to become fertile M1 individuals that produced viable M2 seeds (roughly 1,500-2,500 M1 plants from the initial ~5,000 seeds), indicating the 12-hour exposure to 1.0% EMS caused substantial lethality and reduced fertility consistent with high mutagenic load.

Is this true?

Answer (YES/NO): YES